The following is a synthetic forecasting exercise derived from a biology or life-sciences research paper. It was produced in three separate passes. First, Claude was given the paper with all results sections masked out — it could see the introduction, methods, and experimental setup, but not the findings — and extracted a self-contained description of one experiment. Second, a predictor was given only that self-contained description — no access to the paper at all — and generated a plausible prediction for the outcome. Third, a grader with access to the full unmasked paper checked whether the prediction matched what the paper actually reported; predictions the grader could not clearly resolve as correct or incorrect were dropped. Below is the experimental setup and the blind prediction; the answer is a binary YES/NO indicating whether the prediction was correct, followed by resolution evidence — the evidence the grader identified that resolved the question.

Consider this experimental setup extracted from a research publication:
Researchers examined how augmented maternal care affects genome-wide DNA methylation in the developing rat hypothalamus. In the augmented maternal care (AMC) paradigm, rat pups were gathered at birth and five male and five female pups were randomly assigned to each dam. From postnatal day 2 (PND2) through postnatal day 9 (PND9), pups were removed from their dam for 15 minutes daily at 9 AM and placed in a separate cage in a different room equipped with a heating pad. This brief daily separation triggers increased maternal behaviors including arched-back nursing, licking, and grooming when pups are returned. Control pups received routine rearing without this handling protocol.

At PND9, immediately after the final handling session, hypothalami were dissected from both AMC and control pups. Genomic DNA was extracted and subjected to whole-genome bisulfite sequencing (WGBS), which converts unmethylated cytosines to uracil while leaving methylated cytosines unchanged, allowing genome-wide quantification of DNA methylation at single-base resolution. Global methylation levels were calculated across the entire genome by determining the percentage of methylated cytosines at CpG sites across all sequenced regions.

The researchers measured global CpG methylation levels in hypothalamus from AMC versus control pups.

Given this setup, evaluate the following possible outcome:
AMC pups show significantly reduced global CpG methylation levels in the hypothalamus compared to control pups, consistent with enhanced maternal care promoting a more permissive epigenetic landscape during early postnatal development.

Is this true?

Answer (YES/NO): YES